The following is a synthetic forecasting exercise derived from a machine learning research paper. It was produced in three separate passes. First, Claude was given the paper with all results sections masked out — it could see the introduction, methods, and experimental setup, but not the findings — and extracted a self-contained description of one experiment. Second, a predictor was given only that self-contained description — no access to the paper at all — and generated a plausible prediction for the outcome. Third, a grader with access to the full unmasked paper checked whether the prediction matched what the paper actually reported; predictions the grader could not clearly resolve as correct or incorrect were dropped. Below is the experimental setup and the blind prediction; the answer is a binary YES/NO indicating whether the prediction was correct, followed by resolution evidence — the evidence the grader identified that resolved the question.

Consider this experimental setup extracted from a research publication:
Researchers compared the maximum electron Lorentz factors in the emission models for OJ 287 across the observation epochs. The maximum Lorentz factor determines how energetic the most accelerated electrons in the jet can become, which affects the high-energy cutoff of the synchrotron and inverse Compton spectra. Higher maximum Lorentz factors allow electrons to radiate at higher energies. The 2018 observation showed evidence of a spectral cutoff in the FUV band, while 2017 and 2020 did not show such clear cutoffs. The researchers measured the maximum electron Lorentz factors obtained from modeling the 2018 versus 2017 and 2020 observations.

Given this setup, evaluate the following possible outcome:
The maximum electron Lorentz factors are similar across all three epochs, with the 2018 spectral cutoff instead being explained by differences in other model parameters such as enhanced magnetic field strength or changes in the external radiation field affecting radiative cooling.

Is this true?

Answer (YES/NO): NO